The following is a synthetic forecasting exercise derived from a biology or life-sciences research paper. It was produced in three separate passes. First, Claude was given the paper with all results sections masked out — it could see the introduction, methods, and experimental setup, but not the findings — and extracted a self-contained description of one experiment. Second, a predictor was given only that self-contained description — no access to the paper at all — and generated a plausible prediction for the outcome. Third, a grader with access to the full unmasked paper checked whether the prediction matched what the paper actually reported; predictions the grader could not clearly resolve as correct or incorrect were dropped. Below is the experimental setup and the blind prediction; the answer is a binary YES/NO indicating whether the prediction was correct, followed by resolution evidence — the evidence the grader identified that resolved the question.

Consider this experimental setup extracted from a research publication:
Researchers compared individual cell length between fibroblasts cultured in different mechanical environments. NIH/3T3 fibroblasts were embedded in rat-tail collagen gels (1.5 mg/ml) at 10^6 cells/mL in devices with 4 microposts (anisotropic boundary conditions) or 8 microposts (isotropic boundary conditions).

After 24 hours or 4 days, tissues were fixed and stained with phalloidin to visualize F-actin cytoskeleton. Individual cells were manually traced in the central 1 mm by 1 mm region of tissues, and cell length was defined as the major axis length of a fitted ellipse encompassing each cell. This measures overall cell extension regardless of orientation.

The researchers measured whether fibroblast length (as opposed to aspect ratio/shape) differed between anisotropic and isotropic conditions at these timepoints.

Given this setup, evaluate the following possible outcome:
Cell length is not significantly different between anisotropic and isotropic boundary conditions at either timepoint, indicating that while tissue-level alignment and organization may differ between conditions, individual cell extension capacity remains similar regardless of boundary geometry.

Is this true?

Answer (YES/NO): NO